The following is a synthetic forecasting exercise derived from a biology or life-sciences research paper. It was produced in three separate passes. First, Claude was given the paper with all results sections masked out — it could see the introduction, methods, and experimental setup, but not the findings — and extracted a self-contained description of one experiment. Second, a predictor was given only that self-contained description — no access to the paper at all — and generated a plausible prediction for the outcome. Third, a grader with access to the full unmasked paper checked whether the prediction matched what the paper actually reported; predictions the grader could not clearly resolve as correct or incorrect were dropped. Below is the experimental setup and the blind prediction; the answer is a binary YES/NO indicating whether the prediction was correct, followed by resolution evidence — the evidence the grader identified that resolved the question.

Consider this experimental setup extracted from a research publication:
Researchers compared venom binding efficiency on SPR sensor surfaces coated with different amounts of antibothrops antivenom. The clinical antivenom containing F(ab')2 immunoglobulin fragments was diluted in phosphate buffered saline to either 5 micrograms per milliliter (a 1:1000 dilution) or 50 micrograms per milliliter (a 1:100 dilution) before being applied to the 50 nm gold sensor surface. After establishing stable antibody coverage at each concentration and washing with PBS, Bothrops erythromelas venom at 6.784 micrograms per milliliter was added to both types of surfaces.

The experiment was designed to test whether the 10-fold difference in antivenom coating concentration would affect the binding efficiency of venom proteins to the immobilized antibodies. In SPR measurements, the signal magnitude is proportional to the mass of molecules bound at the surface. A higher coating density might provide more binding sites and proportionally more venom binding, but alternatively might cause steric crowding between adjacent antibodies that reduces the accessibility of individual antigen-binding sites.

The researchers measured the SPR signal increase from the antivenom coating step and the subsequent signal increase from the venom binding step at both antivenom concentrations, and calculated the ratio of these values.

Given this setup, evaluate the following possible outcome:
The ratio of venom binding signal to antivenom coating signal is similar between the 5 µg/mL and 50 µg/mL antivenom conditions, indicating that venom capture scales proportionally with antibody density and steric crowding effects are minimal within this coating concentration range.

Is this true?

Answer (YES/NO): NO